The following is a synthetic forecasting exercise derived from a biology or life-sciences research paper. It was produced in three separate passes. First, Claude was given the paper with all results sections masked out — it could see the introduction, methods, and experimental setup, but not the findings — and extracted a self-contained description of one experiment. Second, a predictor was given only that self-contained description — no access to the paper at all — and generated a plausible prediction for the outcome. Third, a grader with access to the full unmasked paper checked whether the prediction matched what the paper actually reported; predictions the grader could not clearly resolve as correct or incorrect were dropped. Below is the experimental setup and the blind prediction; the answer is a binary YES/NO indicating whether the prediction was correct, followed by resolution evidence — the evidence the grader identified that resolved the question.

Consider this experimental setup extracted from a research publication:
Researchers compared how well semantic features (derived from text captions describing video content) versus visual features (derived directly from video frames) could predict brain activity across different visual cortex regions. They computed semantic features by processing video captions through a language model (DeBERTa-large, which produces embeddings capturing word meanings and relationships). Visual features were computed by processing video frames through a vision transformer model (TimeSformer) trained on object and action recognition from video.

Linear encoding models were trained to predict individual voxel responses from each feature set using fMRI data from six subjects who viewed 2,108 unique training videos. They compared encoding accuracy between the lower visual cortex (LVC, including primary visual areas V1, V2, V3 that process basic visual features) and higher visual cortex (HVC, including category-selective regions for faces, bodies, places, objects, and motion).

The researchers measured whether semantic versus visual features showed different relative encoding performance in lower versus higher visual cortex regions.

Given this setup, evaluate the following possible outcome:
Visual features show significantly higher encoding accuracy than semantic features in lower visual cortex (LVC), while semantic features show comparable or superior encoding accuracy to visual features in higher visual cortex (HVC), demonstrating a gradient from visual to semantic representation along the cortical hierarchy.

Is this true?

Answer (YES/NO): YES